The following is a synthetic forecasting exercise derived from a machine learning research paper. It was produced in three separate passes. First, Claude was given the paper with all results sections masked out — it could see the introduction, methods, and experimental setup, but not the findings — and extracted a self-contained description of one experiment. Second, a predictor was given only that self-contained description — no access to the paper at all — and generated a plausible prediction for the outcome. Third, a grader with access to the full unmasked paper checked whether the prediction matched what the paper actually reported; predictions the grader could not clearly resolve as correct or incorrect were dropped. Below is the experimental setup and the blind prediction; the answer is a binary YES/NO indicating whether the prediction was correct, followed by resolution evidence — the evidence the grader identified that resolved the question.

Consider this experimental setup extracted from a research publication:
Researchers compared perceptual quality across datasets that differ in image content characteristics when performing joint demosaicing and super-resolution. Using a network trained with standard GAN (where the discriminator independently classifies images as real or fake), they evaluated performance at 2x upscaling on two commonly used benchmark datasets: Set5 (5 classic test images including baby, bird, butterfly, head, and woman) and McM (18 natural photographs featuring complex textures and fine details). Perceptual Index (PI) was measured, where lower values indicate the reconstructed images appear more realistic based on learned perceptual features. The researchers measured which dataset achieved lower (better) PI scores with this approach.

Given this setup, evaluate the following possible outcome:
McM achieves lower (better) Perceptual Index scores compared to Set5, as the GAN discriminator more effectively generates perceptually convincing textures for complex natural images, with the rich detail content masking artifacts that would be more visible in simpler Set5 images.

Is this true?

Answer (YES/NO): YES